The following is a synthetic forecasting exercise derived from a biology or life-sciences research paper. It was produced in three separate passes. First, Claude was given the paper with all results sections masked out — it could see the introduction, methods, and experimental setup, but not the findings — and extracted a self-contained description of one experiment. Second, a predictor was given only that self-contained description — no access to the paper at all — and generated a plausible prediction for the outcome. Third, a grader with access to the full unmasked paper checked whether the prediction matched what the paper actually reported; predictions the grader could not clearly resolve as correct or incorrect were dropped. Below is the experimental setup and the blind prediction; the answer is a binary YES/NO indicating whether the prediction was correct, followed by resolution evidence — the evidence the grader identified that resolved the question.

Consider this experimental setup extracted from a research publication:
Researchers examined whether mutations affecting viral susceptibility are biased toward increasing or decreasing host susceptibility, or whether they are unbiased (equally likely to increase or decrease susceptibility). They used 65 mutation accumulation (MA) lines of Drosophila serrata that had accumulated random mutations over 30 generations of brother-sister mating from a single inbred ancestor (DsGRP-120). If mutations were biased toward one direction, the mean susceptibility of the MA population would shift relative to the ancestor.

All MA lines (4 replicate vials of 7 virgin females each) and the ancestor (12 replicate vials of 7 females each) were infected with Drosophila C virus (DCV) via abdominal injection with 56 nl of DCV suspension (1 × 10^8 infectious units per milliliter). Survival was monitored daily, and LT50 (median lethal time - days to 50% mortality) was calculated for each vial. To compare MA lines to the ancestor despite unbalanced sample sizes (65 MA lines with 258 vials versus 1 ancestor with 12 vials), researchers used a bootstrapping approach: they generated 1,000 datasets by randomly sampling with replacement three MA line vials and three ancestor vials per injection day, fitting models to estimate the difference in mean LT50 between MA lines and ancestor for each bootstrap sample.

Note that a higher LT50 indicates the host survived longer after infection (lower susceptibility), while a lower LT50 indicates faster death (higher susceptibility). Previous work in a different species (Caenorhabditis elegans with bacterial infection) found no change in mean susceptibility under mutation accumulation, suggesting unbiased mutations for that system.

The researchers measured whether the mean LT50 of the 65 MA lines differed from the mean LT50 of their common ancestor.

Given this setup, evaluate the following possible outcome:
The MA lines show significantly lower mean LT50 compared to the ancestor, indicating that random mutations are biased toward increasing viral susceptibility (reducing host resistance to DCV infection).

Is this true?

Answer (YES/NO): NO